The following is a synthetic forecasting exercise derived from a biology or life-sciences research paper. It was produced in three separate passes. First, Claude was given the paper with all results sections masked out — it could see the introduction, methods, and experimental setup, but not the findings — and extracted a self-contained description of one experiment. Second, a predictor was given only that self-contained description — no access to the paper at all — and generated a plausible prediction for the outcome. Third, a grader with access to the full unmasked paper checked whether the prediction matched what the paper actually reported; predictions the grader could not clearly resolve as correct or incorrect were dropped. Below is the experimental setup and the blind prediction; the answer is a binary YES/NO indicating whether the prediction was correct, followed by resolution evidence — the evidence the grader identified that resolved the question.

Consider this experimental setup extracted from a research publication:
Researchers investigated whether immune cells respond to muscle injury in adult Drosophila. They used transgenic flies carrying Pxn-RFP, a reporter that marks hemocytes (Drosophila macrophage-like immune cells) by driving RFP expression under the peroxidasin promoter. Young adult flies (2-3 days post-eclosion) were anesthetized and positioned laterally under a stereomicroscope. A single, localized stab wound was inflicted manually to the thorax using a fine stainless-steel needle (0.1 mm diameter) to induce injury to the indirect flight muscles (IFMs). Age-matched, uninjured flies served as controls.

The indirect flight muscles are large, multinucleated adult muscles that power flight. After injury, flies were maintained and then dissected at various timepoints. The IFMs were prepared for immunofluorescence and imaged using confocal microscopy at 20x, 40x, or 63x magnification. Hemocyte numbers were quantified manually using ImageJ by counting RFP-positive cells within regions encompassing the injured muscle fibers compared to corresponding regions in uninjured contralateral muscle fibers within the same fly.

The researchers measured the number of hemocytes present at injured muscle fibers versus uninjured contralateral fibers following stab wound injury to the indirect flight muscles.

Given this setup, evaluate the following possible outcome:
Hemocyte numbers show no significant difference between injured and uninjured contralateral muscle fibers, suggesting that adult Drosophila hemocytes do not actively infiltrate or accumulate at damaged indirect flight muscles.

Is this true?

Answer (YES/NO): NO